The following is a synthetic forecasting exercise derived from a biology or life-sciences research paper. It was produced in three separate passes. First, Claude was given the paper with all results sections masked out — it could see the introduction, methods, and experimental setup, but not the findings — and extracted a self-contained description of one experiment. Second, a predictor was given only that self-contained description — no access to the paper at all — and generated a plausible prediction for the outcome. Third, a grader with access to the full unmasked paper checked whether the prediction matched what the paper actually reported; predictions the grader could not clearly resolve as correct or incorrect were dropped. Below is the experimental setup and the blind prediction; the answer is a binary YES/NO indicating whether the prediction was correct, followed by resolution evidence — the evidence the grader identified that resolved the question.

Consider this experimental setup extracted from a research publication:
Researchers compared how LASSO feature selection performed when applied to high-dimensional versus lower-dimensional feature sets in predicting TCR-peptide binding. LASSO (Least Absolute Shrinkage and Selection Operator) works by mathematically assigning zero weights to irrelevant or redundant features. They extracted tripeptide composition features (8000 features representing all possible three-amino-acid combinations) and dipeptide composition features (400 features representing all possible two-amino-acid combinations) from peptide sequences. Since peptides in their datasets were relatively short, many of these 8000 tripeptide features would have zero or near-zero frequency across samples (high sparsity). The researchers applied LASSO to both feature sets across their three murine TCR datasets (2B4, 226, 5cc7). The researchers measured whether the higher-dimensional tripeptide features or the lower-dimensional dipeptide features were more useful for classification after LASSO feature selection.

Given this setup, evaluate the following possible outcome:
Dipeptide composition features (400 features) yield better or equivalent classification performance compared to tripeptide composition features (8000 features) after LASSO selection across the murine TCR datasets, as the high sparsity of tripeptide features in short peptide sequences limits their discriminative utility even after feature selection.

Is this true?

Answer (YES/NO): NO